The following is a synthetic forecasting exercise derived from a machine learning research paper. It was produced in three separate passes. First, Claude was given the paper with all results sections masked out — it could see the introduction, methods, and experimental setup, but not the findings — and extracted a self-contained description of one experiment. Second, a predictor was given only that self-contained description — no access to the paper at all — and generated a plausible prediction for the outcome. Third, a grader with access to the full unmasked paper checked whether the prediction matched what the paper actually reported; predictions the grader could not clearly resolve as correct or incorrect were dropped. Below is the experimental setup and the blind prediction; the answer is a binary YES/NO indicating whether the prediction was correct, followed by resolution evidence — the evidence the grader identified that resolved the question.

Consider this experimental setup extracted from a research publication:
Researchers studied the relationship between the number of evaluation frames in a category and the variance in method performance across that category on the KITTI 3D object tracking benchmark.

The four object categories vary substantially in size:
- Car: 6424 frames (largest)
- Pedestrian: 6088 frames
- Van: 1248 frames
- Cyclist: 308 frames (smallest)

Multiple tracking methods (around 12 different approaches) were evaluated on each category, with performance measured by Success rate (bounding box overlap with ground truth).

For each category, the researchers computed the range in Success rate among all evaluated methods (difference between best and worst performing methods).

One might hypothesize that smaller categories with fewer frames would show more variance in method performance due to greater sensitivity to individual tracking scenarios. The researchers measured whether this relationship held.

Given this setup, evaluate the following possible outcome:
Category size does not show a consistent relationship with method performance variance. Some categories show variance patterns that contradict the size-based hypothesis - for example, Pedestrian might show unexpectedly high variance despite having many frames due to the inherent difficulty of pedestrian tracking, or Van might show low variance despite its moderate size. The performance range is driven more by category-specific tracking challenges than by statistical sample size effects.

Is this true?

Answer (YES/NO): YES